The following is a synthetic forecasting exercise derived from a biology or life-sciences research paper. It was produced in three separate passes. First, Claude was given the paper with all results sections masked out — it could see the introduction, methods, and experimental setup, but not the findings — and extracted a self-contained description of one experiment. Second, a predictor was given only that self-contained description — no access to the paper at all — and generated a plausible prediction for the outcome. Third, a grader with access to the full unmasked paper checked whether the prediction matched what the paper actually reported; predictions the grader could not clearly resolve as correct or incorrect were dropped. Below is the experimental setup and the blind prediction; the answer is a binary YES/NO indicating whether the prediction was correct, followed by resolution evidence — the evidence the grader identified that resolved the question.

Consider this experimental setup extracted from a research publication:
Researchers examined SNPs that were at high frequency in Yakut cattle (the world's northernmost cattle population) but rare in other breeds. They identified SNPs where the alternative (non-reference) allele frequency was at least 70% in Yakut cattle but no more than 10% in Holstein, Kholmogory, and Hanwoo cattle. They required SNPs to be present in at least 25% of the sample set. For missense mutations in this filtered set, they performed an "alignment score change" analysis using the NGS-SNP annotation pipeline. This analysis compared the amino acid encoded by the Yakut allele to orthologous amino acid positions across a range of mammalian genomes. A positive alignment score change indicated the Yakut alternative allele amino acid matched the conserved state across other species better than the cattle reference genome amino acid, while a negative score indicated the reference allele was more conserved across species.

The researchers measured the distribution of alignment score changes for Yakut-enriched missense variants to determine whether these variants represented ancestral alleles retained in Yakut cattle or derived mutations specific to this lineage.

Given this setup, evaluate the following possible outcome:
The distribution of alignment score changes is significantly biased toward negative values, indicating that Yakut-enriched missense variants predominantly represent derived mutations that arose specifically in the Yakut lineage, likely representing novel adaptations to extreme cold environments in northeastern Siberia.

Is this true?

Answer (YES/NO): NO